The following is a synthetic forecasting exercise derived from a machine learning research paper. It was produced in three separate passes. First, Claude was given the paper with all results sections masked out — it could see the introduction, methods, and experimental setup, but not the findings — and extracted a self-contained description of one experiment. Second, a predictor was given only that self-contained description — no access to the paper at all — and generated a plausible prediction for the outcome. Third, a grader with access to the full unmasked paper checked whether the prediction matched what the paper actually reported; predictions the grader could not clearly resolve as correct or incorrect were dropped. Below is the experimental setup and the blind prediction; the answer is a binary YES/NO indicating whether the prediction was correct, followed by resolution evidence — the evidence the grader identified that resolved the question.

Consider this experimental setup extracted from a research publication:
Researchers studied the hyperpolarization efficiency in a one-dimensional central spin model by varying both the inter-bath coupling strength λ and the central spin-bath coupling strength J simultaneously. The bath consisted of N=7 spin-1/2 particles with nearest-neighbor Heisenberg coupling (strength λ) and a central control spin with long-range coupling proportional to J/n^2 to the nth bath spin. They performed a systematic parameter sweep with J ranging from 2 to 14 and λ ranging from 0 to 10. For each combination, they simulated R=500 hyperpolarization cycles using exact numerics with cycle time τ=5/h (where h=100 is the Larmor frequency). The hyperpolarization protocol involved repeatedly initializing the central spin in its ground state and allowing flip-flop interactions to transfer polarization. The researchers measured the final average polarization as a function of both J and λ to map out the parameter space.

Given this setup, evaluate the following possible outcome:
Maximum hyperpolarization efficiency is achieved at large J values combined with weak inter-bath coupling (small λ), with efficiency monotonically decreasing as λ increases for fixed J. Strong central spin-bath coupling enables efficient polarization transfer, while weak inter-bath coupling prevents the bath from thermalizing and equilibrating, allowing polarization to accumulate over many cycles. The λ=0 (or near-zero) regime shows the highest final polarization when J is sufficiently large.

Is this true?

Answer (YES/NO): NO